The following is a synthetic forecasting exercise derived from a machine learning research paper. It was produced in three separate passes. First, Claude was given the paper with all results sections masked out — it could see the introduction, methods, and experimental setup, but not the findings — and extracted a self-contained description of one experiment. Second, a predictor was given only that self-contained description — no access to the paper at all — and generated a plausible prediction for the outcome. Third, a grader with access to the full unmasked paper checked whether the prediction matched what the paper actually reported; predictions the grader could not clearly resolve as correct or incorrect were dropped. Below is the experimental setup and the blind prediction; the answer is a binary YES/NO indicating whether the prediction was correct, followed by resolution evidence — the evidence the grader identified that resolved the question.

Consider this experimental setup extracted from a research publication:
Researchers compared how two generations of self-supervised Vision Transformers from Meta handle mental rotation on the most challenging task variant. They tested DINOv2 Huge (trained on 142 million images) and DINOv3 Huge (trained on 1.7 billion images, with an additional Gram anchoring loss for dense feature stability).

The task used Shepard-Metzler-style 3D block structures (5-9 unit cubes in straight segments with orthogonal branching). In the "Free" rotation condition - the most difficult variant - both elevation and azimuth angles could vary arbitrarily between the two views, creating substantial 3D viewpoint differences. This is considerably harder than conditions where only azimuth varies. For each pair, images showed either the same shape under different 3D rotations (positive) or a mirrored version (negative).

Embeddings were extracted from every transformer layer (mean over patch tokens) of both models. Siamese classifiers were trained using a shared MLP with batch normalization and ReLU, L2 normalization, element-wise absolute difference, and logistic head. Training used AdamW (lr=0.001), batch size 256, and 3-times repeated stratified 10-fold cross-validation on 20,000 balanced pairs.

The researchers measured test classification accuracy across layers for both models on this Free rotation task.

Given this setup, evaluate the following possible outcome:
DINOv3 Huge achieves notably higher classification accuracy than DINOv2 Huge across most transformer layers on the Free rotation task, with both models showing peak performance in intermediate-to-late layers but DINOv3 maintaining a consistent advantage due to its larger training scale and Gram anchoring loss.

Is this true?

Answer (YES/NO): NO